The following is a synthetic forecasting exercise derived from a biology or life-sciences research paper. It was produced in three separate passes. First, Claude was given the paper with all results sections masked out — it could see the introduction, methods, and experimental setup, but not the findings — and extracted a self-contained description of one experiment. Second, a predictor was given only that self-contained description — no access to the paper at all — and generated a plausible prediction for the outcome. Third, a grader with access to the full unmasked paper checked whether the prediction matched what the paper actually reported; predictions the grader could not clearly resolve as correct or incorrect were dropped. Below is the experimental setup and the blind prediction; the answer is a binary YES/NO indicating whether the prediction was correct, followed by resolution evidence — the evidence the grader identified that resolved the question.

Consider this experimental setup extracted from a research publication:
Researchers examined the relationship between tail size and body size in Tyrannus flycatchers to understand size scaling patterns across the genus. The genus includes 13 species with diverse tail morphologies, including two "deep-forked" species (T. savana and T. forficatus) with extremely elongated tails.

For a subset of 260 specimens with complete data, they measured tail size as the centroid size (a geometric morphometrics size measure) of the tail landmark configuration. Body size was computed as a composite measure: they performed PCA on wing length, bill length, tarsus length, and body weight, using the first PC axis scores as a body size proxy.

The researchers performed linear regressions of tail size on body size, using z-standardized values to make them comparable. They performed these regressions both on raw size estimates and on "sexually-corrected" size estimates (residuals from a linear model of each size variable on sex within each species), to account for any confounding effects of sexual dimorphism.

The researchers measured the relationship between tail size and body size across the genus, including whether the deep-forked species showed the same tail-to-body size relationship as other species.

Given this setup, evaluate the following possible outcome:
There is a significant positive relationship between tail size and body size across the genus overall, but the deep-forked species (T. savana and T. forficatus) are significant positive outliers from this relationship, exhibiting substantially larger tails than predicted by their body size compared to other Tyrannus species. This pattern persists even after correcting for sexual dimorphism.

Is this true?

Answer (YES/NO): NO